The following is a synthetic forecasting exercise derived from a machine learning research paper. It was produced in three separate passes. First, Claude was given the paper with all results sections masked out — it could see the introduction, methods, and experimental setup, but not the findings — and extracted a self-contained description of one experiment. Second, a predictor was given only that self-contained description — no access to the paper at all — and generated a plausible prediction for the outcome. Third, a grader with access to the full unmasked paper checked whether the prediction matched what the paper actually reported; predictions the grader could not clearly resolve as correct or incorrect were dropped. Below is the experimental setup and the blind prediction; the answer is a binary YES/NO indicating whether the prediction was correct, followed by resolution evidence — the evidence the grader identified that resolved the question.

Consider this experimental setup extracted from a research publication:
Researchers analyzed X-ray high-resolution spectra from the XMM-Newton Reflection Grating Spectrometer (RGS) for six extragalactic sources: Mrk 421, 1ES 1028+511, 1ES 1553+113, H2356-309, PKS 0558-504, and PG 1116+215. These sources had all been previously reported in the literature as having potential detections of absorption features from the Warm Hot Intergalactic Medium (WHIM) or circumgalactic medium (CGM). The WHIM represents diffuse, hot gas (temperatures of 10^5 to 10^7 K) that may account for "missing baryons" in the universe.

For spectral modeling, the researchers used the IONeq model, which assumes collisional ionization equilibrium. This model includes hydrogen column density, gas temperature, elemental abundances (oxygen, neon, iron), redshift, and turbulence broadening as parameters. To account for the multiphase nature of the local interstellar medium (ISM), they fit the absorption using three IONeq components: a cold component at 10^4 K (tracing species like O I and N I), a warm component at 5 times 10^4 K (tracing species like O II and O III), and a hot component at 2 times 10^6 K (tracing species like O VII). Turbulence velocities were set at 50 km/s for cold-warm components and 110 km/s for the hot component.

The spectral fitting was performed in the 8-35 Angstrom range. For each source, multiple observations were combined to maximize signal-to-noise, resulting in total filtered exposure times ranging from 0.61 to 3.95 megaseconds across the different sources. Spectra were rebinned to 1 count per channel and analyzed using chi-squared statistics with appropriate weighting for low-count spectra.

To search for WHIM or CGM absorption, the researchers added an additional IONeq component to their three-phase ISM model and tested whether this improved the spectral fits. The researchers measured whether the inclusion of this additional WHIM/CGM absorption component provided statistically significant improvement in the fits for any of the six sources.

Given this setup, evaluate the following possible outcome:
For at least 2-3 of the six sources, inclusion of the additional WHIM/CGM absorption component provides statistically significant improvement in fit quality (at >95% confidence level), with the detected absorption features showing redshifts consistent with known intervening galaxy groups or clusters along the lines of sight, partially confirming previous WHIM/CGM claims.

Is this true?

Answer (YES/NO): NO